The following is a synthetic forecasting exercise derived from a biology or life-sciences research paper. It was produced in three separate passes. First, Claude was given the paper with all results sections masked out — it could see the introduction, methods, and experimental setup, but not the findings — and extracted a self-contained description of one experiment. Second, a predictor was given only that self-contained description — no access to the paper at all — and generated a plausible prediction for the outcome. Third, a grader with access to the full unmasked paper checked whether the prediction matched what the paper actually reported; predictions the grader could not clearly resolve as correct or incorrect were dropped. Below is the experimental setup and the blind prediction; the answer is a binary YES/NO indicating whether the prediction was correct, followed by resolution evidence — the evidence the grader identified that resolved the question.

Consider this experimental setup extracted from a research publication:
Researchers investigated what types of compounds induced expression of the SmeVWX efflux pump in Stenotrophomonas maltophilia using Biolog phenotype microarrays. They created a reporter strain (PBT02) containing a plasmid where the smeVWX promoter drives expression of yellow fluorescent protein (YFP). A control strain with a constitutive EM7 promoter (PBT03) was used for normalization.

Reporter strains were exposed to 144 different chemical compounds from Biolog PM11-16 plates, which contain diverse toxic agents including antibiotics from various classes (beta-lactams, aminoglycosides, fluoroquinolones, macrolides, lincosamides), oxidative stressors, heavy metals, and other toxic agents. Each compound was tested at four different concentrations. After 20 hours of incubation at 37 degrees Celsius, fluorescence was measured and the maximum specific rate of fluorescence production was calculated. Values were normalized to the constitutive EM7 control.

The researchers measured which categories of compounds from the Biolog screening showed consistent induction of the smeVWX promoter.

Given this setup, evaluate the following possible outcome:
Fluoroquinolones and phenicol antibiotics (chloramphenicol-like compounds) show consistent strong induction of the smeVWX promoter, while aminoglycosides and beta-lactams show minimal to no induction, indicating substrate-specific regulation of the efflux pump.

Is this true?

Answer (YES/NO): NO